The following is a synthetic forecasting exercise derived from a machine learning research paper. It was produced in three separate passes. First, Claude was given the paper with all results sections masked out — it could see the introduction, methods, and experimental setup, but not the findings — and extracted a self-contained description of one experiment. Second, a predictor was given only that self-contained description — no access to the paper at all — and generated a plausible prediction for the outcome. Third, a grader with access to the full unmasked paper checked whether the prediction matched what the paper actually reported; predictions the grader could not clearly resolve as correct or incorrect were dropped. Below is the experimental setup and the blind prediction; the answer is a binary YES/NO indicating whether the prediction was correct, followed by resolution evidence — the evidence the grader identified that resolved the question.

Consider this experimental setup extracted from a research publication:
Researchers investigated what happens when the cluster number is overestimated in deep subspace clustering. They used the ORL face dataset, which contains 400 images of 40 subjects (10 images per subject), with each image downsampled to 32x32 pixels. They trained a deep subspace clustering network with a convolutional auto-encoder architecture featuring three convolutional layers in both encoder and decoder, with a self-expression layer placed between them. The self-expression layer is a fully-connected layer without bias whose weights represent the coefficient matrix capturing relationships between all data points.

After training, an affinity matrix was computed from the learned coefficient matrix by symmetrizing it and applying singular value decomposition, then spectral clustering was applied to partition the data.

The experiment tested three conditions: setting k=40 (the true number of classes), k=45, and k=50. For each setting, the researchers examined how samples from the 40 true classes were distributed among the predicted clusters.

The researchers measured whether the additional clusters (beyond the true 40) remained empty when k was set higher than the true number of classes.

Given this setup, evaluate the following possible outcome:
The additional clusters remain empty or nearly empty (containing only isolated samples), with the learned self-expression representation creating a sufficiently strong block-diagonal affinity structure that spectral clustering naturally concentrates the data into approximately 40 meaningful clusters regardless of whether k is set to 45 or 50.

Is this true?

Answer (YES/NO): NO